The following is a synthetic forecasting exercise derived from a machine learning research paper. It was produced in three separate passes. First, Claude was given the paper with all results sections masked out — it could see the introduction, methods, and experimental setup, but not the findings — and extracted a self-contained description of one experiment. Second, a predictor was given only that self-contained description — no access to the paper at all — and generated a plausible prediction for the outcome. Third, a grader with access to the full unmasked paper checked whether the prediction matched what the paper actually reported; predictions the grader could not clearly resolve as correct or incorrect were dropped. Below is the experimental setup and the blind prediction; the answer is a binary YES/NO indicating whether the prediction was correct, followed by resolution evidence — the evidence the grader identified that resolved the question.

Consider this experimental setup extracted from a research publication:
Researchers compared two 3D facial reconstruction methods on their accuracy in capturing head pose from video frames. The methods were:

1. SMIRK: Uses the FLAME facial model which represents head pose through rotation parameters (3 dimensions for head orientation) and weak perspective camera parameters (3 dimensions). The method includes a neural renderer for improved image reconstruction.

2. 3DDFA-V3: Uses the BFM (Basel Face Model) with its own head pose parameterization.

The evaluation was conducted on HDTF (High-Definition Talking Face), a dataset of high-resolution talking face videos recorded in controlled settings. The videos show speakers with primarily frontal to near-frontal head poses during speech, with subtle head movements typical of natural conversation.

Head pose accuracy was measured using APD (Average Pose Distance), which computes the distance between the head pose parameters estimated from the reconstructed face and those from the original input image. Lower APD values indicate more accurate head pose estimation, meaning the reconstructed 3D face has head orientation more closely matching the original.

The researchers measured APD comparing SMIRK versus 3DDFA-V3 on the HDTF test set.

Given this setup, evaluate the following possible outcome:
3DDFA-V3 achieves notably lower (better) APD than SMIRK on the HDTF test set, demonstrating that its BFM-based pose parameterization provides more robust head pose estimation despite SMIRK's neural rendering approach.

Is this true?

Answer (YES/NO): YES